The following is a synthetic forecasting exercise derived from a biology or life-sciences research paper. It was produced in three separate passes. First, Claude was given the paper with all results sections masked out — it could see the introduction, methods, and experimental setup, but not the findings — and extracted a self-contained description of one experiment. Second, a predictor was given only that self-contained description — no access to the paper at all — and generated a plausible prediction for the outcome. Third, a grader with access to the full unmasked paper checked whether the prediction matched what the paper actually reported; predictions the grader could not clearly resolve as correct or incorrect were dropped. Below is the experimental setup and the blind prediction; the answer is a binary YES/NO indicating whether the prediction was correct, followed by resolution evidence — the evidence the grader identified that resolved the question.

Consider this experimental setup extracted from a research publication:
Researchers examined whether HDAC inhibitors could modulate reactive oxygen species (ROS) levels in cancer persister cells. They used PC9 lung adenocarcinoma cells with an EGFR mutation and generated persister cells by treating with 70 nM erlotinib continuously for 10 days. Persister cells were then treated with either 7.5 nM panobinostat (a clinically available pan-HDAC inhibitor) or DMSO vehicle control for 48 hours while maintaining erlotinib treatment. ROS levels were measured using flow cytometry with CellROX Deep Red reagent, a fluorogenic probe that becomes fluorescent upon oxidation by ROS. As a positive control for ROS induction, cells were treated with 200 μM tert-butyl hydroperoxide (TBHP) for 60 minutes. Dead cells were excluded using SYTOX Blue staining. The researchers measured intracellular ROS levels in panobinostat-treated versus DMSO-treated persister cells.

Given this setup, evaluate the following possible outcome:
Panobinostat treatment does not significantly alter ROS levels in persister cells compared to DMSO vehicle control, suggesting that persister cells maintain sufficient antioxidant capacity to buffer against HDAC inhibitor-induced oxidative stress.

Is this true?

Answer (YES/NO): NO